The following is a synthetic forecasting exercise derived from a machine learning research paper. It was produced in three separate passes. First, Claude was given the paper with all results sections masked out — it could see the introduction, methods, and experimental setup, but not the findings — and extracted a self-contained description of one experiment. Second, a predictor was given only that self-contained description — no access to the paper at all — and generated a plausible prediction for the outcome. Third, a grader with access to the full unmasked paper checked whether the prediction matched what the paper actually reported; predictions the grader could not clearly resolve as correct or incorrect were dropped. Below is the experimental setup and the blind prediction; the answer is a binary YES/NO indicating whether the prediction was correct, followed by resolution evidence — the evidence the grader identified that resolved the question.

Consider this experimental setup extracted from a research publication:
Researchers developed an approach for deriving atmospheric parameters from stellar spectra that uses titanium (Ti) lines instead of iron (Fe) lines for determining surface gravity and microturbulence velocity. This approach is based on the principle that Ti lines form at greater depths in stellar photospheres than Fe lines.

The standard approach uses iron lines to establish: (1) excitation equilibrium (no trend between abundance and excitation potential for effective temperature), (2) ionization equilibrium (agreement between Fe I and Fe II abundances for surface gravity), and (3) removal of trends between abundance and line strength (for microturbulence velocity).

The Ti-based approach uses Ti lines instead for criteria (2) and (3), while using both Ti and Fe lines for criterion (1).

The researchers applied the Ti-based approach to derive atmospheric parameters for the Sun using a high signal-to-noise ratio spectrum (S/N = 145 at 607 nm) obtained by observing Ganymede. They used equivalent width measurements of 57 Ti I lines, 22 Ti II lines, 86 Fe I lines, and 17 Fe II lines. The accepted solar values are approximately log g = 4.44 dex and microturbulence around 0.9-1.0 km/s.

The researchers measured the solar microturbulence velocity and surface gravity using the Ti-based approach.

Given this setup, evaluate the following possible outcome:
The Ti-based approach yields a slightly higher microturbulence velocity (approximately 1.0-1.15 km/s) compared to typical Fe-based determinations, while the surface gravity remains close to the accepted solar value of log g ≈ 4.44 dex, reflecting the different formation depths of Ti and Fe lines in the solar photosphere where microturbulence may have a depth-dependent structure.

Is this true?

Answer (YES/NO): NO